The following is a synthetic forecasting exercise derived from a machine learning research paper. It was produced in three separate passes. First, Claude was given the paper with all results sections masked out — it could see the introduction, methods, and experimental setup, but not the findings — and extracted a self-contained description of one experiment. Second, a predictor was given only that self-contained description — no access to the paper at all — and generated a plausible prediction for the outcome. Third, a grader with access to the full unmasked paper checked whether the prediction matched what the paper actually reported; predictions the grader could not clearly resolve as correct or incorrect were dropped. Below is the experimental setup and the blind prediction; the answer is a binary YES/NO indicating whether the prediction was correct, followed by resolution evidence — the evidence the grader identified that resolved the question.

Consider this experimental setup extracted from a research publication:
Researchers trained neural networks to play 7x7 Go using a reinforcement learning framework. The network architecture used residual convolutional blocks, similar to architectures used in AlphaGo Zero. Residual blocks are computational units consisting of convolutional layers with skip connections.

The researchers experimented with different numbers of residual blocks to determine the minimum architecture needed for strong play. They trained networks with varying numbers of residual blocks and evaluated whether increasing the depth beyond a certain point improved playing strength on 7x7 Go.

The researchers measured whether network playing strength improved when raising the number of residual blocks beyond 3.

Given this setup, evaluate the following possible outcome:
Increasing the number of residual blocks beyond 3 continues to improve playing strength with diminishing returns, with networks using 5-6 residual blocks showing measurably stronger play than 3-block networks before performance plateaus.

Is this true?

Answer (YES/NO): NO